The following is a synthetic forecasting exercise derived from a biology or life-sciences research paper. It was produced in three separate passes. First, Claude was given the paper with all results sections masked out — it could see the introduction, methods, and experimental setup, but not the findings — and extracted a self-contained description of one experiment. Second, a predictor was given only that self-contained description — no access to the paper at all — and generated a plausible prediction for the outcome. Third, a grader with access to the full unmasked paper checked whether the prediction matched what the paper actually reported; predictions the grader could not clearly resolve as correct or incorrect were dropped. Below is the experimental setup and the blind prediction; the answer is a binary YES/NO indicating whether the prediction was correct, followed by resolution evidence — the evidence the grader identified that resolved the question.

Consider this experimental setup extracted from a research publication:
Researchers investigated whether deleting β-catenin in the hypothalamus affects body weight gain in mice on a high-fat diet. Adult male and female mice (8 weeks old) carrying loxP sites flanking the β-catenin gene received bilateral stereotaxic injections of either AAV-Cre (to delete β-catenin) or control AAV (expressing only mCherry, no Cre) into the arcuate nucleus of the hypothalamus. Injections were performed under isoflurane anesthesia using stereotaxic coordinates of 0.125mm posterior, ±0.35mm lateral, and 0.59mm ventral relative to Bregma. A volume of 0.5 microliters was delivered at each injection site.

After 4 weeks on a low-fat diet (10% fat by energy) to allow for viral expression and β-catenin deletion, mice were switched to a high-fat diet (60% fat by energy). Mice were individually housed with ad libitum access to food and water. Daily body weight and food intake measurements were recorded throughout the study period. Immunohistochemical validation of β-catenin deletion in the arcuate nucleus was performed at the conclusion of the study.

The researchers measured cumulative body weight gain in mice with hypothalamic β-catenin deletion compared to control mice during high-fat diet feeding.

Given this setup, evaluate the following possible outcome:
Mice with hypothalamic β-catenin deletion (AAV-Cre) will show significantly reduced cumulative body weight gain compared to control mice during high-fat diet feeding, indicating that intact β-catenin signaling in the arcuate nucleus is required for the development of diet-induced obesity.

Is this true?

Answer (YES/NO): NO